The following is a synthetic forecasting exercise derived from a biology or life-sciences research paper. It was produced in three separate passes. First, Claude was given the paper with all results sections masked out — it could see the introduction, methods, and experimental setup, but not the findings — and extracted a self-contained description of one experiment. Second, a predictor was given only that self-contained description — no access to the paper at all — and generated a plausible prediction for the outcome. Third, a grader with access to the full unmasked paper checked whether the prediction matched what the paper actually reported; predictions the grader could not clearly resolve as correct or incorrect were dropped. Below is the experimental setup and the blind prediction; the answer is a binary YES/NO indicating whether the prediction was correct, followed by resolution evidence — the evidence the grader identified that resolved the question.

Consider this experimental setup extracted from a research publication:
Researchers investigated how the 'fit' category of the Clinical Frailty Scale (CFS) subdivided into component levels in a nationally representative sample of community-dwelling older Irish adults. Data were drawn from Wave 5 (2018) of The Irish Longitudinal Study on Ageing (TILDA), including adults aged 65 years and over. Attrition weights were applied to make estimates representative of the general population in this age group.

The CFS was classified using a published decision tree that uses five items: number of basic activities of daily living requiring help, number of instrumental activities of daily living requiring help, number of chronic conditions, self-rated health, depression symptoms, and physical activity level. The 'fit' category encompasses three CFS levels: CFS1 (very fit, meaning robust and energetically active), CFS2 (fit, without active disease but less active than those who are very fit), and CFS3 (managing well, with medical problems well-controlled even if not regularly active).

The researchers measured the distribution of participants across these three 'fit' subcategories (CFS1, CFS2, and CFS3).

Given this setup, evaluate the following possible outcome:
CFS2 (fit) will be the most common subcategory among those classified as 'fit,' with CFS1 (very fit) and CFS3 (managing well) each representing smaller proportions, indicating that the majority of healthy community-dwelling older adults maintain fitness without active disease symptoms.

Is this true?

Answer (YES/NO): YES